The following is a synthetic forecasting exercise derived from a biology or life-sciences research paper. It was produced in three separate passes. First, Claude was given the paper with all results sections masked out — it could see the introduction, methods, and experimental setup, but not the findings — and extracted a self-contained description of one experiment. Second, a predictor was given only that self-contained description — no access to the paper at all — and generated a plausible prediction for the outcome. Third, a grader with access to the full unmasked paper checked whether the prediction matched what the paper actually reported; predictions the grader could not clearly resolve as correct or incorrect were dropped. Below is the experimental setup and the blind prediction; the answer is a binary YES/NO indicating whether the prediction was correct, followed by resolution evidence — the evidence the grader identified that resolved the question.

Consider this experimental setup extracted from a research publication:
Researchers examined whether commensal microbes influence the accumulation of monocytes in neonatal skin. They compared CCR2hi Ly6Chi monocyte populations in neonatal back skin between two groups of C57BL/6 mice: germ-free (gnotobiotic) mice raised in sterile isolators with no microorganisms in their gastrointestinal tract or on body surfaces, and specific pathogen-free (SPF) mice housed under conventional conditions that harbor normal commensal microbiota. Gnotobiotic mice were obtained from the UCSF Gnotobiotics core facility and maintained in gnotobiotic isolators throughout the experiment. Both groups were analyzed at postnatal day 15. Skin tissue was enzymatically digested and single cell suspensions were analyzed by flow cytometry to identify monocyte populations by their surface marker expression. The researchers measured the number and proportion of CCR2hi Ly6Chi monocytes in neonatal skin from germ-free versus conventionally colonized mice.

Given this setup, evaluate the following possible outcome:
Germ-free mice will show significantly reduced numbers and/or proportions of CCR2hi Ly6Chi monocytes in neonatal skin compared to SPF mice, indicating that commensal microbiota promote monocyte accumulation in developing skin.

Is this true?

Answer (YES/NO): YES